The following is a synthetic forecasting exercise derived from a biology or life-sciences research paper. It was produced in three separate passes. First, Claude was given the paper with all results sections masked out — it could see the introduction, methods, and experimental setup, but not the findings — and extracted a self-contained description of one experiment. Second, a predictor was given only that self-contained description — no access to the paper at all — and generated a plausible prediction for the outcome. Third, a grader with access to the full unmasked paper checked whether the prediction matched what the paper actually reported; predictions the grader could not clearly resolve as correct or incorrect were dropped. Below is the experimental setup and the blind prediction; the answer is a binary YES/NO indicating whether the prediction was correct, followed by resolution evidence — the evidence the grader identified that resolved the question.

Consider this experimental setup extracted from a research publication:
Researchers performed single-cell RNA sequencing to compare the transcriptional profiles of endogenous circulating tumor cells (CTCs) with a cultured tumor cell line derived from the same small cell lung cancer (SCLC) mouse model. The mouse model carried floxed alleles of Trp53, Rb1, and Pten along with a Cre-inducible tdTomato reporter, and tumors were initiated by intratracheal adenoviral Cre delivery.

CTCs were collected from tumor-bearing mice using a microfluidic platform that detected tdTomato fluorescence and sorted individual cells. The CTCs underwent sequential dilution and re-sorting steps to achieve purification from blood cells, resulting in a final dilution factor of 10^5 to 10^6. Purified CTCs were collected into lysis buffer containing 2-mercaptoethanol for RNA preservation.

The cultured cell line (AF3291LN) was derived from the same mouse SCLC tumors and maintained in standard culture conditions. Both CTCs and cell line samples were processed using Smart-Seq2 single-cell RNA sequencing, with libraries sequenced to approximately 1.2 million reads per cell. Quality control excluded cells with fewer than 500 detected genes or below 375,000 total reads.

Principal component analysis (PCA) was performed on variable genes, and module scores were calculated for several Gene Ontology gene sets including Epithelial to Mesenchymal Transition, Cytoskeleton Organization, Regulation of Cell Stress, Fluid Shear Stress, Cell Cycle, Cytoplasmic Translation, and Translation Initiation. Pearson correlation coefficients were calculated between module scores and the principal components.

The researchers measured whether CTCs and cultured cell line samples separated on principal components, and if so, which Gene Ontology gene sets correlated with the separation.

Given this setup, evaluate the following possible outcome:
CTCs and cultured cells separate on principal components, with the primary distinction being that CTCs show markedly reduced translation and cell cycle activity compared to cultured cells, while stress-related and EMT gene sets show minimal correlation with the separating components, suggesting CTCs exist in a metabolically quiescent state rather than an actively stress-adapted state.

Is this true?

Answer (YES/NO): NO